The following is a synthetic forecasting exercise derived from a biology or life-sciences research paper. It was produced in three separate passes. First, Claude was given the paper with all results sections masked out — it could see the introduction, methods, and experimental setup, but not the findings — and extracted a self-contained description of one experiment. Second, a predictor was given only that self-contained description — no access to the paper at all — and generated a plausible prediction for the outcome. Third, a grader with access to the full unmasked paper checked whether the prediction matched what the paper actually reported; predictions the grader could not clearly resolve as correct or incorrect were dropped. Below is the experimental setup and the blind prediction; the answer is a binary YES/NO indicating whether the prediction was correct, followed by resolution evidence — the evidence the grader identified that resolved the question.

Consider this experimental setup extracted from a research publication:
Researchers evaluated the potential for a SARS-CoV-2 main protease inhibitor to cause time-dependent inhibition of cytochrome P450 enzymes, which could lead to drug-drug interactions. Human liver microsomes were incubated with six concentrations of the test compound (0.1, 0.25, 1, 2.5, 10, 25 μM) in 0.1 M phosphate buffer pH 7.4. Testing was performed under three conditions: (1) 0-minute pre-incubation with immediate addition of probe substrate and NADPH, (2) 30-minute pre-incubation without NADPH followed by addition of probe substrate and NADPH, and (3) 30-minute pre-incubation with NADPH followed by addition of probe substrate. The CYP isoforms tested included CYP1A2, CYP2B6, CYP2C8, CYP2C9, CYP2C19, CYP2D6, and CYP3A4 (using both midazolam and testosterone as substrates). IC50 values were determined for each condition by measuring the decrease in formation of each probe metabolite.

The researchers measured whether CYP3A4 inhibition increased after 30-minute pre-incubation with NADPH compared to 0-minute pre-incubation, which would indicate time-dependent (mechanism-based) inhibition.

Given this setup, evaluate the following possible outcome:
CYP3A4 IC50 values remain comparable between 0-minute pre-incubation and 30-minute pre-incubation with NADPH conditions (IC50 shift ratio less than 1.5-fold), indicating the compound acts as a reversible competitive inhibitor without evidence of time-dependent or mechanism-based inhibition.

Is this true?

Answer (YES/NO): NO